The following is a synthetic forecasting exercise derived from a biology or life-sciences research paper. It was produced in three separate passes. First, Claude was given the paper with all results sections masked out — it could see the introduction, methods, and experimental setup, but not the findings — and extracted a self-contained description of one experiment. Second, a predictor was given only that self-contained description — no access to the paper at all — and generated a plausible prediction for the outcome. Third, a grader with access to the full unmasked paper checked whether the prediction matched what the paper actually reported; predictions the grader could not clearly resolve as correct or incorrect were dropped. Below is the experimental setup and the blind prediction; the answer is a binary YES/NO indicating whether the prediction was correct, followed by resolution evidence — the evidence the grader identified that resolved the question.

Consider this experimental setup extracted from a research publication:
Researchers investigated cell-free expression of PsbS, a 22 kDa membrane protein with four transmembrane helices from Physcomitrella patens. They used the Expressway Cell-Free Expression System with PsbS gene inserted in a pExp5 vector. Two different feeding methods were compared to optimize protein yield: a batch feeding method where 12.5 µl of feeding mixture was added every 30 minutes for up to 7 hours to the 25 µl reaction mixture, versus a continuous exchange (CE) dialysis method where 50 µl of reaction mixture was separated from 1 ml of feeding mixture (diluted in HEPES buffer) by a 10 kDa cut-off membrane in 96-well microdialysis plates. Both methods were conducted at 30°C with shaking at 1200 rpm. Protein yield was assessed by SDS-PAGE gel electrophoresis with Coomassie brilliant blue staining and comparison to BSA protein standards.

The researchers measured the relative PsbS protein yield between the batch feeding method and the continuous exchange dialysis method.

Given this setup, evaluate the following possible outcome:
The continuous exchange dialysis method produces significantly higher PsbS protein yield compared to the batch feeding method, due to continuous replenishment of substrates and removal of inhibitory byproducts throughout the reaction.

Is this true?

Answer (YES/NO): NO